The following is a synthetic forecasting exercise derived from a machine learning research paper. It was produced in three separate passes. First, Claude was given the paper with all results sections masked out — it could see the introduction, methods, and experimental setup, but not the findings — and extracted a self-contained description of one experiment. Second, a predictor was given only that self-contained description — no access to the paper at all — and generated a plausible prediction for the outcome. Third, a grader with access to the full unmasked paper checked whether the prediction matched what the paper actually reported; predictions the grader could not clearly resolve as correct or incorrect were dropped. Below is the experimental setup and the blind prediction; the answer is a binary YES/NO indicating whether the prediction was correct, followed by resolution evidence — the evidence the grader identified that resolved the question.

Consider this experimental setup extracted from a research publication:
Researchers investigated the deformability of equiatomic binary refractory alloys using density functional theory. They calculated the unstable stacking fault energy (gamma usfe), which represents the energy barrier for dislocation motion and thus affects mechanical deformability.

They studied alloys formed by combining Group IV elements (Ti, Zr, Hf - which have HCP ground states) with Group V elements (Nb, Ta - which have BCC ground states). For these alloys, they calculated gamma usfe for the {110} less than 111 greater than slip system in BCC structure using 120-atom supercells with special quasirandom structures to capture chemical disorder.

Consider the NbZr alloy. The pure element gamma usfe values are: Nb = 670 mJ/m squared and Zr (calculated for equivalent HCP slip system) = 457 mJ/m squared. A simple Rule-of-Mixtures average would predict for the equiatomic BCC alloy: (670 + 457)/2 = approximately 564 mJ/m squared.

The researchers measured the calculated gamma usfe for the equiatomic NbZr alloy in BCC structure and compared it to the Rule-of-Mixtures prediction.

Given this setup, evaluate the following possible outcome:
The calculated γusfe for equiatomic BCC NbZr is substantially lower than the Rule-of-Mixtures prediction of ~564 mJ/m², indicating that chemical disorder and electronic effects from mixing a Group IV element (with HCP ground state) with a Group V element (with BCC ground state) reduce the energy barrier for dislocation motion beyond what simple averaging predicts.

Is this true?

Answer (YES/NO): YES